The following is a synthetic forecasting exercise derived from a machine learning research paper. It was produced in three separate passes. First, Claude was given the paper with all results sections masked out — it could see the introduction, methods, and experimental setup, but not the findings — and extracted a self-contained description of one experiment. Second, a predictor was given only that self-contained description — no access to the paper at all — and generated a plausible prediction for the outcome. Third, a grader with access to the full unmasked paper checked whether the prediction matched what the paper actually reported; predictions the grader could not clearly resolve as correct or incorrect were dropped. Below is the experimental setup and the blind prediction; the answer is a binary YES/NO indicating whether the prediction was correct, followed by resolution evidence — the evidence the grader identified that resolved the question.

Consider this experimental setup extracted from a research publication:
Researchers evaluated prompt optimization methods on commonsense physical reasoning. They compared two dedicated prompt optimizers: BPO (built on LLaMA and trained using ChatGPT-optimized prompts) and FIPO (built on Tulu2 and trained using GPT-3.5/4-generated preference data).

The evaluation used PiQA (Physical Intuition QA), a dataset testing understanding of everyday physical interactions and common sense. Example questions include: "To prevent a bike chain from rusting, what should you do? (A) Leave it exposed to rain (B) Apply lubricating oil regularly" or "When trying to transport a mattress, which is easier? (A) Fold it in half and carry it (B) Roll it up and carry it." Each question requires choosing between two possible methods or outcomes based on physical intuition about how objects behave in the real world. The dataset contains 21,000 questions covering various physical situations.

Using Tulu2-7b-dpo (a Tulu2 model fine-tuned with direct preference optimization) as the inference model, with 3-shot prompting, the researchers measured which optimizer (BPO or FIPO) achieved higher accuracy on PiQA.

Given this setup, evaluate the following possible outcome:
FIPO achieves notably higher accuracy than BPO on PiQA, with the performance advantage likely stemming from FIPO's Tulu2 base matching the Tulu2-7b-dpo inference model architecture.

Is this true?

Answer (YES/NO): NO